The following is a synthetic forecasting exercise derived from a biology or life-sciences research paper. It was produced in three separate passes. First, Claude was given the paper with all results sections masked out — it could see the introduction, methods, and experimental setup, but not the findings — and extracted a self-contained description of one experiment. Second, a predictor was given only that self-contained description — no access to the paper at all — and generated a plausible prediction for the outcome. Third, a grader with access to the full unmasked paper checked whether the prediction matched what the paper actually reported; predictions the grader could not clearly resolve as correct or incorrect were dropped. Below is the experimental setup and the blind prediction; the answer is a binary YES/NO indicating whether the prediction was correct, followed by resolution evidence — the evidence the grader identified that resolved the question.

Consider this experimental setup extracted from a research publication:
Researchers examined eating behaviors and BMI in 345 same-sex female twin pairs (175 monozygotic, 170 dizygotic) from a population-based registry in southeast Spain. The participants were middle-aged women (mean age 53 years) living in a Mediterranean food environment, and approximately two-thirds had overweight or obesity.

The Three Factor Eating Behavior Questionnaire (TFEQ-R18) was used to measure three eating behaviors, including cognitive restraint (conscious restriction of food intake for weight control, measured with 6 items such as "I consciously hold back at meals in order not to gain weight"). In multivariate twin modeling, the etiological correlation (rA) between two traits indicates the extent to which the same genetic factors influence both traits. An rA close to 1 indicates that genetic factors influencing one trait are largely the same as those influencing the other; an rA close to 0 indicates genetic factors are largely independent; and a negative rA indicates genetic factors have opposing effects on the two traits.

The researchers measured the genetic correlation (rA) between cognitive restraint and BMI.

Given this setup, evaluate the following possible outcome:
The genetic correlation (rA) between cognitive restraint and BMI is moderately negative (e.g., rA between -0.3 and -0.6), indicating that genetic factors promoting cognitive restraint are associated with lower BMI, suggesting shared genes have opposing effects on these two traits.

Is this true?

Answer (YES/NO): NO